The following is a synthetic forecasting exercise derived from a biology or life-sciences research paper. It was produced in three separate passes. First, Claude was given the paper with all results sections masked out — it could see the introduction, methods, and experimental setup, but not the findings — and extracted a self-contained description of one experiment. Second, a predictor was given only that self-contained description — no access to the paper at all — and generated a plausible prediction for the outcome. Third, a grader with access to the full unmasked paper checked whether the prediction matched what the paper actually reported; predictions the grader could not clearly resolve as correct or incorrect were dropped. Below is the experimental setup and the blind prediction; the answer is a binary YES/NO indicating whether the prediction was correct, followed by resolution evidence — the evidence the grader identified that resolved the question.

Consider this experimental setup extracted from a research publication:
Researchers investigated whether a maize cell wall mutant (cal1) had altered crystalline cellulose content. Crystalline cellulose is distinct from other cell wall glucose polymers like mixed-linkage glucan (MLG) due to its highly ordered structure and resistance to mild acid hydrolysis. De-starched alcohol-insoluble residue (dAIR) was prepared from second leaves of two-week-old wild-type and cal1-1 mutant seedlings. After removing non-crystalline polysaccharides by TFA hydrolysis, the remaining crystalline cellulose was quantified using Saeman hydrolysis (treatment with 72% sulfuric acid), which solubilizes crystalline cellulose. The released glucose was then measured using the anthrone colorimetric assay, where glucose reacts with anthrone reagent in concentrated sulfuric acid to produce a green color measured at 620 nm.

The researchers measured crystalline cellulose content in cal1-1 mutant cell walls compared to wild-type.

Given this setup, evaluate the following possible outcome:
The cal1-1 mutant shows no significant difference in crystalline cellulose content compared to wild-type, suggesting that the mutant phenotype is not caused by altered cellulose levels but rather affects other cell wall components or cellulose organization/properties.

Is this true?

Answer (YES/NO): YES